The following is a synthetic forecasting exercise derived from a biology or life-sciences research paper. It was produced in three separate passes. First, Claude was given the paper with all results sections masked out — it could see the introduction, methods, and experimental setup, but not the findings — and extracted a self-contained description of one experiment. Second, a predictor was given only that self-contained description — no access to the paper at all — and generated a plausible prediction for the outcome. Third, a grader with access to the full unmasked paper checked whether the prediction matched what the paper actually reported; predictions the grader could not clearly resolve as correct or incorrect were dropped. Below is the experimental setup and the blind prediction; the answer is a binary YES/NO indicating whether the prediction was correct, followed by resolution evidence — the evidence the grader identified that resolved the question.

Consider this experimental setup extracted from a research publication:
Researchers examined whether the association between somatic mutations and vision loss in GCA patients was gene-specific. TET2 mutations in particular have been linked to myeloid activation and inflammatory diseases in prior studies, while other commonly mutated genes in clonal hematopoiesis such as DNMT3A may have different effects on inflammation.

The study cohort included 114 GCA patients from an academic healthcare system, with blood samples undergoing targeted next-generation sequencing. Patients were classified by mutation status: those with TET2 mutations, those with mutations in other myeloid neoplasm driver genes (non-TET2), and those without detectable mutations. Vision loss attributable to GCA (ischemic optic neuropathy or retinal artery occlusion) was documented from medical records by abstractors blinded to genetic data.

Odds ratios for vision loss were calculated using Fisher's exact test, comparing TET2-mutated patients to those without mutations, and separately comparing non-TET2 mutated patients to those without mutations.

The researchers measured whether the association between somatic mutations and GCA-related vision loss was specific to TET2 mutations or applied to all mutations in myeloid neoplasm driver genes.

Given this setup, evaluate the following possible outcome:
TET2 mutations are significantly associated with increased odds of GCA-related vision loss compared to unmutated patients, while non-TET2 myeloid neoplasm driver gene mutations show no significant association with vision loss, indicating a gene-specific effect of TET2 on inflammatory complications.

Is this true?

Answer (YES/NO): YES